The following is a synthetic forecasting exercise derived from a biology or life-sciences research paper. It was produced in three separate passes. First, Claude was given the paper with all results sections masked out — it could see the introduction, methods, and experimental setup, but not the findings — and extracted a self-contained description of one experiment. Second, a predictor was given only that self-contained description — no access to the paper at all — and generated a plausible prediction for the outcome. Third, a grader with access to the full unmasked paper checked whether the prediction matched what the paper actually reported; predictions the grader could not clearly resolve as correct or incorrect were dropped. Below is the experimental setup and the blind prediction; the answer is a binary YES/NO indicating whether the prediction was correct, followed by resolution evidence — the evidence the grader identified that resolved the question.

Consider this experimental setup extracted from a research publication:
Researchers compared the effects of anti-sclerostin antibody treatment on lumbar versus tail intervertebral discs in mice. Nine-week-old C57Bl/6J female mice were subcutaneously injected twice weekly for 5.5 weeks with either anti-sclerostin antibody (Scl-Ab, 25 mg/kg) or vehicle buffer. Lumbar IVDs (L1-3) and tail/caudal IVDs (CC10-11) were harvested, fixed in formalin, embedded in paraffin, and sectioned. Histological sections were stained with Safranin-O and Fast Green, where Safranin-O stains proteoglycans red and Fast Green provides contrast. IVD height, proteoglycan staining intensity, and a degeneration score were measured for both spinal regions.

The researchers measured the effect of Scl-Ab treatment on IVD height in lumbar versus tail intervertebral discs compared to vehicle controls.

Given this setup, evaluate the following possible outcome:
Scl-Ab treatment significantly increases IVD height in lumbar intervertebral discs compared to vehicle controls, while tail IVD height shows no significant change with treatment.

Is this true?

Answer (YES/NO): YES